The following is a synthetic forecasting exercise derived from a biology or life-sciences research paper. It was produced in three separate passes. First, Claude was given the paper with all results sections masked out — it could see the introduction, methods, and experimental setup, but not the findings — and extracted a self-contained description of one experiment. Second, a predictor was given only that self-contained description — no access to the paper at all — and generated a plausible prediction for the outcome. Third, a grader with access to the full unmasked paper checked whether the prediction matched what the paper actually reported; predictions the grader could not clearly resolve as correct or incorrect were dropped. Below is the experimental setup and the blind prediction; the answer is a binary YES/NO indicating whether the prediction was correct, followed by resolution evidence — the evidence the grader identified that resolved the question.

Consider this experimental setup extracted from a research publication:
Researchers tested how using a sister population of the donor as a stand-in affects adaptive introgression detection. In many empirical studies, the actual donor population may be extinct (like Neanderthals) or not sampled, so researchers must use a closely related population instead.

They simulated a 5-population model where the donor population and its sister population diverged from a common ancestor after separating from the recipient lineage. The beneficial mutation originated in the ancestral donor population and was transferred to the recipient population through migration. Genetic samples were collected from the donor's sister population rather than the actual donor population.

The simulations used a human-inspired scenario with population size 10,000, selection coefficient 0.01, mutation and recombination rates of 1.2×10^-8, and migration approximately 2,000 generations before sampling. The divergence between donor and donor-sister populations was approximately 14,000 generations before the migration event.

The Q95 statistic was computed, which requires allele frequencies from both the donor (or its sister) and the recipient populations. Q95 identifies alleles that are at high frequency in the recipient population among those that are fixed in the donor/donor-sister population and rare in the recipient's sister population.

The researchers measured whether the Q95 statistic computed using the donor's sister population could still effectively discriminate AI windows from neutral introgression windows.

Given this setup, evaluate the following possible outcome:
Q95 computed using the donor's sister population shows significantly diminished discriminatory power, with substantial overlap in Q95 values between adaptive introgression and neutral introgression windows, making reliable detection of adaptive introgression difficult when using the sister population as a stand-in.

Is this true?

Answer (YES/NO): NO